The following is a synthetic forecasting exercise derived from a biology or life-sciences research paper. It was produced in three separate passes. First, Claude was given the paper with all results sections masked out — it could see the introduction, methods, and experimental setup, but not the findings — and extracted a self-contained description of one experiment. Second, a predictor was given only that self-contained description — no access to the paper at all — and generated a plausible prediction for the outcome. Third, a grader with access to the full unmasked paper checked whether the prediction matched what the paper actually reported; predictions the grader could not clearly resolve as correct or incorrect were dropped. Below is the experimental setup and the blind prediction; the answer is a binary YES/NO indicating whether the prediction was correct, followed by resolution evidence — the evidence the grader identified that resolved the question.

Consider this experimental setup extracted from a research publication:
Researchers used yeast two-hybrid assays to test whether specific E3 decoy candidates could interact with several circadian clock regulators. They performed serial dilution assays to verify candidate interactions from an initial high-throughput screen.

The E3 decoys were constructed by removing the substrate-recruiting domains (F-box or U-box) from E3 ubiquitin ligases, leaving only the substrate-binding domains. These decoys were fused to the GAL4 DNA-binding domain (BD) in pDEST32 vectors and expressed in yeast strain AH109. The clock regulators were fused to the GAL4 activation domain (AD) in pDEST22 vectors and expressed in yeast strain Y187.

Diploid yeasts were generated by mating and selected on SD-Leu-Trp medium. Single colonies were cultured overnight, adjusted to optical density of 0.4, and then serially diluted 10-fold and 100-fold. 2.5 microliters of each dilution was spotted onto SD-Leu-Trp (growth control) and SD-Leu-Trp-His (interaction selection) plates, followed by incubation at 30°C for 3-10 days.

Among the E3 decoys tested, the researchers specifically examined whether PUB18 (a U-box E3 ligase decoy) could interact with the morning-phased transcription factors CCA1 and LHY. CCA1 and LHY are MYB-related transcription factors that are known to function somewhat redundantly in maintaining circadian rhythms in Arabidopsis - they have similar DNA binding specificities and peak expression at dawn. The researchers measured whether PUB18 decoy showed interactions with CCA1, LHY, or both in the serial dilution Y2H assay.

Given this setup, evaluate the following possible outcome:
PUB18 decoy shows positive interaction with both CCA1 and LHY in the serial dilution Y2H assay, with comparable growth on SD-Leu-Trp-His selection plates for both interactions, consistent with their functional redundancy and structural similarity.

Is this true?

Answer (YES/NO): NO